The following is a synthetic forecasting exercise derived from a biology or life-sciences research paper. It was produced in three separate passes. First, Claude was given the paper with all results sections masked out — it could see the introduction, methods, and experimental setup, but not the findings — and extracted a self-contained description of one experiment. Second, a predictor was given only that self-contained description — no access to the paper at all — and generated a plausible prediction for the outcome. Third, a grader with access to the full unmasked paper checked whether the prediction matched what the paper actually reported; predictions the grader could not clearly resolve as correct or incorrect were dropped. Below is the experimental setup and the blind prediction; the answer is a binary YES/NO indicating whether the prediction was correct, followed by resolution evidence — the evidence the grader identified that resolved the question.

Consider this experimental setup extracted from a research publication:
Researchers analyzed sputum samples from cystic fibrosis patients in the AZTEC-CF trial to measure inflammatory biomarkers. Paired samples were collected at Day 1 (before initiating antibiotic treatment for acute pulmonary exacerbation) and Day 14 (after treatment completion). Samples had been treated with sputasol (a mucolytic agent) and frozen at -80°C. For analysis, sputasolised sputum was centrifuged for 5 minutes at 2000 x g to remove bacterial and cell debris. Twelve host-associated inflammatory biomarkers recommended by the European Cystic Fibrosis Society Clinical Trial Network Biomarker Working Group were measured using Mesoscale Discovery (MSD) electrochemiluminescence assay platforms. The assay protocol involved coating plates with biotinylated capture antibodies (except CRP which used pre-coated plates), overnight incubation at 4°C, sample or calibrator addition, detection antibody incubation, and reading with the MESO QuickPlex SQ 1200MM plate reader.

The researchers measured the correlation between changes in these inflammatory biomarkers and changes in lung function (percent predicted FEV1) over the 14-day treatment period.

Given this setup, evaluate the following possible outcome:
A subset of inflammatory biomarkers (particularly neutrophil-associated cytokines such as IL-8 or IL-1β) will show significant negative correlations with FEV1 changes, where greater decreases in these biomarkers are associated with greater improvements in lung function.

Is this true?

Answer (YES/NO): YES